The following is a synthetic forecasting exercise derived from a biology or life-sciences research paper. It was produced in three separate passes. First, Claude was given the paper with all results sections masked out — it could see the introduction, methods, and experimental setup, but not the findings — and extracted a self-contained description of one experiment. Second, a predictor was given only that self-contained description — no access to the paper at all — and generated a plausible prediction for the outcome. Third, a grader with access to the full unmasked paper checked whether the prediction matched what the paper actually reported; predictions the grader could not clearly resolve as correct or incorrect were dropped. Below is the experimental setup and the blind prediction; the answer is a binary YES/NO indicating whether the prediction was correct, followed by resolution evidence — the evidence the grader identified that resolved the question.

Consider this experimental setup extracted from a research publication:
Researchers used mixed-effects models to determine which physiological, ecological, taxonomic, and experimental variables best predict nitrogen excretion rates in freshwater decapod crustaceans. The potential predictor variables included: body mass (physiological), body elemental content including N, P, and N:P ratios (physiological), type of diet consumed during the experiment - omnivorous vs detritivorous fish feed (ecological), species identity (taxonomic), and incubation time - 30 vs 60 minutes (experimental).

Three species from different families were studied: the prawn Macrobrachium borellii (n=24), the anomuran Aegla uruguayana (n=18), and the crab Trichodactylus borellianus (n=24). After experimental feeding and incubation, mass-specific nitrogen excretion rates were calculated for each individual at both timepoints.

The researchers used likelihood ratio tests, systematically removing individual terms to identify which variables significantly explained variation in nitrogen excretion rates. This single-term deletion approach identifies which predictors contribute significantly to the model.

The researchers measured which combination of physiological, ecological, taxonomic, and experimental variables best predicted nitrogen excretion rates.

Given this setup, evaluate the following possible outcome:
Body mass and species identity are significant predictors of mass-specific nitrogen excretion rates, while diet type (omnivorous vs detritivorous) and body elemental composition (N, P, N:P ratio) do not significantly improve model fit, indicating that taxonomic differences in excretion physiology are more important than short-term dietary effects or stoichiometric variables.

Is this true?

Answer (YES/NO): YES